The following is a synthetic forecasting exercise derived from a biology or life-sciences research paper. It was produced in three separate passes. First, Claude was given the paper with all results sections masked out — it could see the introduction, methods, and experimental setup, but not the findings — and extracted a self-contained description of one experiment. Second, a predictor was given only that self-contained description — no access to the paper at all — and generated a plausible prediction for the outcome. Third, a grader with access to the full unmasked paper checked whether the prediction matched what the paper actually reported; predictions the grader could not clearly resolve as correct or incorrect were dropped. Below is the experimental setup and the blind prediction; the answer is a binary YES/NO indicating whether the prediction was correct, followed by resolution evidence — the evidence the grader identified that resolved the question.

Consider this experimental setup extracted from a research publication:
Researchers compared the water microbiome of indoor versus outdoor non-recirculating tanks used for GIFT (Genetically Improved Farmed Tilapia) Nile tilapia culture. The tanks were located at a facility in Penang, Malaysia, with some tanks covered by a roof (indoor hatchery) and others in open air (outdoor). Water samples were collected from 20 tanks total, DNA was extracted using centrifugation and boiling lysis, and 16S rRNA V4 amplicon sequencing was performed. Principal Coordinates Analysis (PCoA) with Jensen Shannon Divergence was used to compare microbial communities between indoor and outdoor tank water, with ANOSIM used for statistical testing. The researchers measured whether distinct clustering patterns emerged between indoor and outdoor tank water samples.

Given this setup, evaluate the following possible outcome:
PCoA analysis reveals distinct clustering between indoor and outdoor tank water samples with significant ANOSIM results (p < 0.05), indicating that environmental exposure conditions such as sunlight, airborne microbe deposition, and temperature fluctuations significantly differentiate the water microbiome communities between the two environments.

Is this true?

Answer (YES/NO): YES